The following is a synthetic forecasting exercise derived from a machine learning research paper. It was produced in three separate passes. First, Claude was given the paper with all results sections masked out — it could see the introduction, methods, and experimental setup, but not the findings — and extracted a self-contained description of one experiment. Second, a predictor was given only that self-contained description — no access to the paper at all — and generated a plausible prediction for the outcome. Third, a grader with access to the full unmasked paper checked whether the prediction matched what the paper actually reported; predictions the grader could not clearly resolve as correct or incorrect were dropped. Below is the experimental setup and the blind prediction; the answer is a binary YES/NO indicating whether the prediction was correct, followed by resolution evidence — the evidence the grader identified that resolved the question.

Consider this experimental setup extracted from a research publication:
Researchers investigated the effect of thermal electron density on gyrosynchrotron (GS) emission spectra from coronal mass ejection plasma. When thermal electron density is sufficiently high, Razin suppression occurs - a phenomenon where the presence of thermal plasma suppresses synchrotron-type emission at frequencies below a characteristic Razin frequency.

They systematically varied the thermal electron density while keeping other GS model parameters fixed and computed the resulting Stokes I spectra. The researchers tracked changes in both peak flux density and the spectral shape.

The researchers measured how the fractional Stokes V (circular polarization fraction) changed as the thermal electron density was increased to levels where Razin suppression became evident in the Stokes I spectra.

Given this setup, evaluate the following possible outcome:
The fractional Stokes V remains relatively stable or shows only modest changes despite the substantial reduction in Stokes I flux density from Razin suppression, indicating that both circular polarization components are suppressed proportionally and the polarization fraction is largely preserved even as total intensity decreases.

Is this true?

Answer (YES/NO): YES